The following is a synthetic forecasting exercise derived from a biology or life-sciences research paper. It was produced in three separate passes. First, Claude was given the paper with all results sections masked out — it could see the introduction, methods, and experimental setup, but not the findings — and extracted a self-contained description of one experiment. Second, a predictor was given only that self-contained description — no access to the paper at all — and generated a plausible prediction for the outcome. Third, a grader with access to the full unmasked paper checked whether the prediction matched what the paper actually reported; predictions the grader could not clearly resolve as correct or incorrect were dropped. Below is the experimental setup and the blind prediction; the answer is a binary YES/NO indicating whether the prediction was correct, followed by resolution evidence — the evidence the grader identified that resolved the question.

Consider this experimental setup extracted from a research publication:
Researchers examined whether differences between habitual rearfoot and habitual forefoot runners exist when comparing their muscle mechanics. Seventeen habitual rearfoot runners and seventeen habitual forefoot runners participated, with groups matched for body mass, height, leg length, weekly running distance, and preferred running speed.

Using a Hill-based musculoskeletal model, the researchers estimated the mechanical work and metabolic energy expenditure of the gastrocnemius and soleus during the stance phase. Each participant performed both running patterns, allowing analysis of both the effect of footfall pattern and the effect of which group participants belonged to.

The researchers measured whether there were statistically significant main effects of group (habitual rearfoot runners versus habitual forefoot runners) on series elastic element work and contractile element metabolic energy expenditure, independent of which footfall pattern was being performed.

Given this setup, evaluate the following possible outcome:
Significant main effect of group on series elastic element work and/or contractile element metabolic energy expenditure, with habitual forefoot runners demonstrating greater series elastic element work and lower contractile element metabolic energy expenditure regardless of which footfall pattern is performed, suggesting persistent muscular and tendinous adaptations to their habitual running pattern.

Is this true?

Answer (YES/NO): NO